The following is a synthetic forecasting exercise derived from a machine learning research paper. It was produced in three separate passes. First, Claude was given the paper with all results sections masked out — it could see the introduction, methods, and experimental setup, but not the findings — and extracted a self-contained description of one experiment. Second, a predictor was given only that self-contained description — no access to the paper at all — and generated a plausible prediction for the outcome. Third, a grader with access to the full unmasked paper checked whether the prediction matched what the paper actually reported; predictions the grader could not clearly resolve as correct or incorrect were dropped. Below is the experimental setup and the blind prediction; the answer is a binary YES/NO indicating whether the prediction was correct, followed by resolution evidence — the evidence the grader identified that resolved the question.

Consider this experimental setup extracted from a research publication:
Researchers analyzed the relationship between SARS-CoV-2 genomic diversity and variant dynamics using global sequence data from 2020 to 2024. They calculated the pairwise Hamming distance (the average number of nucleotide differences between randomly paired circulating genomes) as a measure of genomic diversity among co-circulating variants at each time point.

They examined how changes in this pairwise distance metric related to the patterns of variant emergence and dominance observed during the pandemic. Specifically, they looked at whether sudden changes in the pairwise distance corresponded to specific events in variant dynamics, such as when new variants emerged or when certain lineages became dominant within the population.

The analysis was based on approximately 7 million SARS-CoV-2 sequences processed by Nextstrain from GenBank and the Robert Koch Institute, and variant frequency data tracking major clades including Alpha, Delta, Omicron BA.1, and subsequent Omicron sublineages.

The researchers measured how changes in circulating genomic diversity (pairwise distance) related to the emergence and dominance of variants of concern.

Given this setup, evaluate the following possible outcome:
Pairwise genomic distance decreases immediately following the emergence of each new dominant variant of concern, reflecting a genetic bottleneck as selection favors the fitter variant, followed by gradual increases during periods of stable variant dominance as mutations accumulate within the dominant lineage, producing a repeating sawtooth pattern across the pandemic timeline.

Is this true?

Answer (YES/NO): NO